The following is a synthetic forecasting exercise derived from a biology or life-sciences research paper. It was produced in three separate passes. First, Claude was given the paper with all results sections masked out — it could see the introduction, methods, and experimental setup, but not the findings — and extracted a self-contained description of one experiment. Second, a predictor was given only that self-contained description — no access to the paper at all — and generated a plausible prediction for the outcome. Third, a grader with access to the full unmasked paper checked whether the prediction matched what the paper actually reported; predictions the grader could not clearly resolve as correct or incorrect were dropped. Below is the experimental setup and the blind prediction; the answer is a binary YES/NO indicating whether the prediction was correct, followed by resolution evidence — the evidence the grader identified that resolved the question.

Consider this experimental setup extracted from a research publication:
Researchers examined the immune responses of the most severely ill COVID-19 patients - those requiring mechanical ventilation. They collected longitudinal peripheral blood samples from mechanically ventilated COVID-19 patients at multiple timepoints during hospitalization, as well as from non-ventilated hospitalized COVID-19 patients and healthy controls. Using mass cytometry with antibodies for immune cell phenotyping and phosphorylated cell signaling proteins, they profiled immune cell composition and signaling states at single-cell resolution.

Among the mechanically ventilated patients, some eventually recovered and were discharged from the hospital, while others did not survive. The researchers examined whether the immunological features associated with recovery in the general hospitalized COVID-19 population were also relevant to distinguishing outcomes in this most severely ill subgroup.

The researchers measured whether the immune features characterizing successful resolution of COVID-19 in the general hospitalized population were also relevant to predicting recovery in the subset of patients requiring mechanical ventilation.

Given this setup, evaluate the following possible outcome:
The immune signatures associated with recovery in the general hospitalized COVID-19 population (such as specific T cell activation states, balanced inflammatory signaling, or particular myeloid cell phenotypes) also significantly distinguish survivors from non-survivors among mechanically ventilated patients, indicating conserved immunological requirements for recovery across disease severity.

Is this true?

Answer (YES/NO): YES